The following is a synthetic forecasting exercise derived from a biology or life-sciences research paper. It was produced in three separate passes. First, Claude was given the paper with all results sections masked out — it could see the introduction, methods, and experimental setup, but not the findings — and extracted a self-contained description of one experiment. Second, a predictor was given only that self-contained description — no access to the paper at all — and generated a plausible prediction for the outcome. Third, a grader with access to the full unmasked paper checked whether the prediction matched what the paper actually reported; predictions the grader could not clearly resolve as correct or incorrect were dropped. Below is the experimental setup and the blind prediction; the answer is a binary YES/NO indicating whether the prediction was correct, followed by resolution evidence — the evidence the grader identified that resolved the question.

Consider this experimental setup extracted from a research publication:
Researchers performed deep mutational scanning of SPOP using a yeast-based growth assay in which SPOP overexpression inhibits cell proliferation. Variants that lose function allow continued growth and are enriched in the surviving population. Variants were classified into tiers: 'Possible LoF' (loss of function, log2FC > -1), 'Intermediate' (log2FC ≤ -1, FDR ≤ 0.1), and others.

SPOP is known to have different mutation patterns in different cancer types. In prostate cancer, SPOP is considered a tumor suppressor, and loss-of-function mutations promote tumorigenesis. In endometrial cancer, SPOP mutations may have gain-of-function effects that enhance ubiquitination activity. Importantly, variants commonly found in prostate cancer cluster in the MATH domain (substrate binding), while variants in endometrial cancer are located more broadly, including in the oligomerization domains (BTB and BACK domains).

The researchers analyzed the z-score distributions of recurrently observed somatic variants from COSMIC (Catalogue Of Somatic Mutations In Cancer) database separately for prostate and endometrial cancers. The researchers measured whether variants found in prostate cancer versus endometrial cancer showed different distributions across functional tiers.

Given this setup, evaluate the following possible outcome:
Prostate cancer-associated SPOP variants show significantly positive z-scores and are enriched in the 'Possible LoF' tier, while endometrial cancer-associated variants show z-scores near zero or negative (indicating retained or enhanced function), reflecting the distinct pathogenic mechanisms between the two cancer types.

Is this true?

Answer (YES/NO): NO